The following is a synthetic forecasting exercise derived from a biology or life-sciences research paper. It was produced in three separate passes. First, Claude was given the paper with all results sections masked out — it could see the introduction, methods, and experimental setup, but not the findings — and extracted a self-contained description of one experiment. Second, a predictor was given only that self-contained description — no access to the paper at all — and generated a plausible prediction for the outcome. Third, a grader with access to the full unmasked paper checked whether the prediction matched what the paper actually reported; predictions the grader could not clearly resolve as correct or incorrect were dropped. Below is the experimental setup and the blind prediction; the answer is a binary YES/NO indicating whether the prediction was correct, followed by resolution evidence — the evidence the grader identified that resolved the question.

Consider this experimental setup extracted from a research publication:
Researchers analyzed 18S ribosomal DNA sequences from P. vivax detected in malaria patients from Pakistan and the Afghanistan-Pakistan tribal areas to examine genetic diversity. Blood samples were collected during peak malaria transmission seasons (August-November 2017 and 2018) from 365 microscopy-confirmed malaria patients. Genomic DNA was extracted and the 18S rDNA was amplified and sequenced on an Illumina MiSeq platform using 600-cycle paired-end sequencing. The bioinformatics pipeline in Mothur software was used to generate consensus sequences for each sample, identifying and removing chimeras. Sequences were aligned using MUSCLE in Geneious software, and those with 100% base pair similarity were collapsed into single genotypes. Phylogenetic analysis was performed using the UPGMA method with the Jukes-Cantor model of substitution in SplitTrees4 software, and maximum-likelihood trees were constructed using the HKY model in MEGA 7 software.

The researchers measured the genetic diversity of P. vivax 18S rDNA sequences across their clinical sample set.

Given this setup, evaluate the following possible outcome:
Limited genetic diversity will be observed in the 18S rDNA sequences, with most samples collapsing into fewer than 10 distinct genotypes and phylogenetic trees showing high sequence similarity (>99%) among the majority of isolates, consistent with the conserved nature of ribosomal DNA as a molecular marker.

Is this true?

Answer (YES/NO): NO